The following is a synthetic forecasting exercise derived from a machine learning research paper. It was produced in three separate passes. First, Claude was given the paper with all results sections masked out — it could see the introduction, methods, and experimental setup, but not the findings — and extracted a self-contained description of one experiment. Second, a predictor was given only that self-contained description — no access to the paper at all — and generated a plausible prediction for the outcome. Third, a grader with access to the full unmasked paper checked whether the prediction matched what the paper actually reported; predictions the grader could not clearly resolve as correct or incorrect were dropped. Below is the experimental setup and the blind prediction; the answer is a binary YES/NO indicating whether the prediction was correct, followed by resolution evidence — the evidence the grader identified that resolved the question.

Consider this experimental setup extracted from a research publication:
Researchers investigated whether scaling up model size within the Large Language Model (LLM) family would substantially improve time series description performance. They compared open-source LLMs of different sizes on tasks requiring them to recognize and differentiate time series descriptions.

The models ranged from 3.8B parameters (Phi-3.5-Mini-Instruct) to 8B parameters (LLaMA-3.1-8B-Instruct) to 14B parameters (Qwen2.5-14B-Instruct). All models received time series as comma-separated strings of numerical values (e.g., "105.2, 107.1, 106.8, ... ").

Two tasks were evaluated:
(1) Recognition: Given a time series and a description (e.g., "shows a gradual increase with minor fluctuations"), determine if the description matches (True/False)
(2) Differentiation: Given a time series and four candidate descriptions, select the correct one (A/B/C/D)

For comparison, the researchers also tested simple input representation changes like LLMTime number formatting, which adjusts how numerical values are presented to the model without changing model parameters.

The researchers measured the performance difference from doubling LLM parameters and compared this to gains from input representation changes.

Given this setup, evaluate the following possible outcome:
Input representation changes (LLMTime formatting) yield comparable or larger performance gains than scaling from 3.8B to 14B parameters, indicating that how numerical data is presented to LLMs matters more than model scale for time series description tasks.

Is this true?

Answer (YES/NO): YES